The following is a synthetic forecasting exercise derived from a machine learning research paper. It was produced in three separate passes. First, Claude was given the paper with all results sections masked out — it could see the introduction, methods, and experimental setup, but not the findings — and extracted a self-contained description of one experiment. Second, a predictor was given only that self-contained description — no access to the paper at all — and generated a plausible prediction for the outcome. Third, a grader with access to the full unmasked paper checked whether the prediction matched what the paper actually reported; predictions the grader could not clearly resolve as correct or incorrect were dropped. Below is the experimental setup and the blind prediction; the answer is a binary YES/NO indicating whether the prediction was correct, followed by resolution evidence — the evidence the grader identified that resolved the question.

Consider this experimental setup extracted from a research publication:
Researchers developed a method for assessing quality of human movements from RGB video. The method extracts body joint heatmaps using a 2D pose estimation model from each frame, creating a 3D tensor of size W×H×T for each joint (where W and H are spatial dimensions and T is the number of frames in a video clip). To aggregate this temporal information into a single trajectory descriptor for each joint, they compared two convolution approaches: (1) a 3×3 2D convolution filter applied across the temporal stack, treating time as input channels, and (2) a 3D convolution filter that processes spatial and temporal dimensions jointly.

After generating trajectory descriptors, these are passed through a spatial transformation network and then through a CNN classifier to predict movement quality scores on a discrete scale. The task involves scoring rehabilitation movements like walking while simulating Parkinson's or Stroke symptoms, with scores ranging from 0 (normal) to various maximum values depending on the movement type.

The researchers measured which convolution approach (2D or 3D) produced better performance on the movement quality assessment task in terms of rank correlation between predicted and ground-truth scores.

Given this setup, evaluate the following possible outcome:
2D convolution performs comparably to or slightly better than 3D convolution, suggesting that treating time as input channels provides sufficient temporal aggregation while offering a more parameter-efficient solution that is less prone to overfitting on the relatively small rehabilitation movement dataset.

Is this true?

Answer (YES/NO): YES